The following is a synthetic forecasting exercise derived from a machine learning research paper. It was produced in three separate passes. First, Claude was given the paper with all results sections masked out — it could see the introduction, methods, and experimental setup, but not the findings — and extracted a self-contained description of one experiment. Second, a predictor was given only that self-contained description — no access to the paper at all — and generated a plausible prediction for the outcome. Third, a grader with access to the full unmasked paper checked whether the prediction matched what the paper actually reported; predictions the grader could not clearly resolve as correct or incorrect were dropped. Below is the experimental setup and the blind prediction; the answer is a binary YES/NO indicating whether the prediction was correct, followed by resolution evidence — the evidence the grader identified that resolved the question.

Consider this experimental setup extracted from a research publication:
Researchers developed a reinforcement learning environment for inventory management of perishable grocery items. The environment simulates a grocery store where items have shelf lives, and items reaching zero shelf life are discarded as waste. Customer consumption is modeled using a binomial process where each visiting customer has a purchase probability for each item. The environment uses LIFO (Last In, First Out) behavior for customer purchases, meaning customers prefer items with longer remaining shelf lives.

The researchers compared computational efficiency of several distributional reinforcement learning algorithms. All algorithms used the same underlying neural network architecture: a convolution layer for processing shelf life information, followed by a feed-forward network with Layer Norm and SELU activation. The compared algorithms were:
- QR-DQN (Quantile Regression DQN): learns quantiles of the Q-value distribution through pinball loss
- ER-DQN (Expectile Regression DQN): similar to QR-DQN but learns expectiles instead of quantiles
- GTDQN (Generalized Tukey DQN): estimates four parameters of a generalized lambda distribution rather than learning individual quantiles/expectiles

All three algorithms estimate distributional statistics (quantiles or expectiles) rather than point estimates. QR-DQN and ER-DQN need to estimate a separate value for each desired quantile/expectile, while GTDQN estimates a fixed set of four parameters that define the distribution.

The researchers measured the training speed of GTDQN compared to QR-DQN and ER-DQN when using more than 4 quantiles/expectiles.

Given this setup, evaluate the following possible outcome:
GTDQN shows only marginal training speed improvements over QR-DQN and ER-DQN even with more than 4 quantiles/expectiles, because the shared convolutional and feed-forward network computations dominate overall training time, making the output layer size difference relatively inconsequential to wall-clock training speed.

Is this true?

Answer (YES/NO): NO